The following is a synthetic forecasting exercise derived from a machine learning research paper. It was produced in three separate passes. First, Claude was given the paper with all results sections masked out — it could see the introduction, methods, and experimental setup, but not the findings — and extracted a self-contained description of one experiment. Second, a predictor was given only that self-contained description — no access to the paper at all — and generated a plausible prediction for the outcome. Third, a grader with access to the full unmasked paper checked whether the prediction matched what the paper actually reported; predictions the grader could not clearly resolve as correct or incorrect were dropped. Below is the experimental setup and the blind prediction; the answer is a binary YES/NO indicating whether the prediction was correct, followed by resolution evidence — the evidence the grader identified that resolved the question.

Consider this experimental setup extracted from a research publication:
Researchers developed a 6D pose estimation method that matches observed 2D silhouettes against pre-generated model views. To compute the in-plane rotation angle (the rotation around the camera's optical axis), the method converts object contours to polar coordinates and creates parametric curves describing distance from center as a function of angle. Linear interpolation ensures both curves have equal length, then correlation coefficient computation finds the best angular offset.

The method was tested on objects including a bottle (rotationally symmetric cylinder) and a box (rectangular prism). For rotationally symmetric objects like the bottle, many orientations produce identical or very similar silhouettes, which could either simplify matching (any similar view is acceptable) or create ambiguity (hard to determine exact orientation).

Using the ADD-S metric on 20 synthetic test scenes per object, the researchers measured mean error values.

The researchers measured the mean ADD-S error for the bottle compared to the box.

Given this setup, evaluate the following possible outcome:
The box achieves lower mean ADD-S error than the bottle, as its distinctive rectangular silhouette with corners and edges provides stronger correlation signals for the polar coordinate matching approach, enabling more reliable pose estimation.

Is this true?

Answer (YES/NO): NO